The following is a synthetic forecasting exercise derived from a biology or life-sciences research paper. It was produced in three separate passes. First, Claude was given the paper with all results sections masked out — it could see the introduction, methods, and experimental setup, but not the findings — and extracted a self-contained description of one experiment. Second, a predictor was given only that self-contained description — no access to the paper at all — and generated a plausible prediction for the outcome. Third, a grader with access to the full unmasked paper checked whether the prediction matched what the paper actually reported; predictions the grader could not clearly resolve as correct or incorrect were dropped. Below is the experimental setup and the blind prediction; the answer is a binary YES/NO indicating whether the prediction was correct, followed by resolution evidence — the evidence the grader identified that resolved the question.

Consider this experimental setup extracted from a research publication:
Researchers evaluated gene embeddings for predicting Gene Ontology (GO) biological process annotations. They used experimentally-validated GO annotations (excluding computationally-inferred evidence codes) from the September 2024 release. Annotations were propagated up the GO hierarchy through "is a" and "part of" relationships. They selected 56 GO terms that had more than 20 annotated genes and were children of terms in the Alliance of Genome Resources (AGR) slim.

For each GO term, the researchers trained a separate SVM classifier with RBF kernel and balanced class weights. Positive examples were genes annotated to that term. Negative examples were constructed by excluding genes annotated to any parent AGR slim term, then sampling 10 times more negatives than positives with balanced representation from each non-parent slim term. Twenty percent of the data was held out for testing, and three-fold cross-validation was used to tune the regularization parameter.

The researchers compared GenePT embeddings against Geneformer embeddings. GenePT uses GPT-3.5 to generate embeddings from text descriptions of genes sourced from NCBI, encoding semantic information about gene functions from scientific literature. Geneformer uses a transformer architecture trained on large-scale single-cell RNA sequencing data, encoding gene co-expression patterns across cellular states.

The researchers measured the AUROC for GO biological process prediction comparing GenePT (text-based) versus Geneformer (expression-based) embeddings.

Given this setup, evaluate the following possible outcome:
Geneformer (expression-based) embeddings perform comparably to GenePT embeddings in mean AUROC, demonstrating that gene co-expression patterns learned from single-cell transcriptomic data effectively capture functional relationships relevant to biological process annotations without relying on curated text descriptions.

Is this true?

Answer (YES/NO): NO